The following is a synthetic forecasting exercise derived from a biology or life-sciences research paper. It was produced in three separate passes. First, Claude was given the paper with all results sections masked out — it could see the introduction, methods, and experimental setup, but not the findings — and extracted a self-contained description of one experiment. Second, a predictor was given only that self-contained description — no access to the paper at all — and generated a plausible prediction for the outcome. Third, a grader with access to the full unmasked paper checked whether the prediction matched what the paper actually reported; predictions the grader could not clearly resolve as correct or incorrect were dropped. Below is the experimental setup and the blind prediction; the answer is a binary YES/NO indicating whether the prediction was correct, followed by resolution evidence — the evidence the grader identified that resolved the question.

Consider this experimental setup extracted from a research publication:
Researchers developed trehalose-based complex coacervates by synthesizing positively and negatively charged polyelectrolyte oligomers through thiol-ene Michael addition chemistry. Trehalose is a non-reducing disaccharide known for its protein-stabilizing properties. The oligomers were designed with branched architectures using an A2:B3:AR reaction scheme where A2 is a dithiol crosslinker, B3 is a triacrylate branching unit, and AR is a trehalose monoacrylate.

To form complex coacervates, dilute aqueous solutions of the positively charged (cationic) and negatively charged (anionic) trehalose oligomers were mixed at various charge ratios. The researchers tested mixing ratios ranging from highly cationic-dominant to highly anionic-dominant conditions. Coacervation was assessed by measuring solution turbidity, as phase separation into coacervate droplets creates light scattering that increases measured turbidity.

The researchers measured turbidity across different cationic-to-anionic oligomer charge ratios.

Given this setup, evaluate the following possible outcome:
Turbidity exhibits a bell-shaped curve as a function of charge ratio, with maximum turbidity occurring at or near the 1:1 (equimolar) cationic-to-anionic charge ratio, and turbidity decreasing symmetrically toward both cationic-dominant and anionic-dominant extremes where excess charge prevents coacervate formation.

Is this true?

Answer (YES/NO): YES